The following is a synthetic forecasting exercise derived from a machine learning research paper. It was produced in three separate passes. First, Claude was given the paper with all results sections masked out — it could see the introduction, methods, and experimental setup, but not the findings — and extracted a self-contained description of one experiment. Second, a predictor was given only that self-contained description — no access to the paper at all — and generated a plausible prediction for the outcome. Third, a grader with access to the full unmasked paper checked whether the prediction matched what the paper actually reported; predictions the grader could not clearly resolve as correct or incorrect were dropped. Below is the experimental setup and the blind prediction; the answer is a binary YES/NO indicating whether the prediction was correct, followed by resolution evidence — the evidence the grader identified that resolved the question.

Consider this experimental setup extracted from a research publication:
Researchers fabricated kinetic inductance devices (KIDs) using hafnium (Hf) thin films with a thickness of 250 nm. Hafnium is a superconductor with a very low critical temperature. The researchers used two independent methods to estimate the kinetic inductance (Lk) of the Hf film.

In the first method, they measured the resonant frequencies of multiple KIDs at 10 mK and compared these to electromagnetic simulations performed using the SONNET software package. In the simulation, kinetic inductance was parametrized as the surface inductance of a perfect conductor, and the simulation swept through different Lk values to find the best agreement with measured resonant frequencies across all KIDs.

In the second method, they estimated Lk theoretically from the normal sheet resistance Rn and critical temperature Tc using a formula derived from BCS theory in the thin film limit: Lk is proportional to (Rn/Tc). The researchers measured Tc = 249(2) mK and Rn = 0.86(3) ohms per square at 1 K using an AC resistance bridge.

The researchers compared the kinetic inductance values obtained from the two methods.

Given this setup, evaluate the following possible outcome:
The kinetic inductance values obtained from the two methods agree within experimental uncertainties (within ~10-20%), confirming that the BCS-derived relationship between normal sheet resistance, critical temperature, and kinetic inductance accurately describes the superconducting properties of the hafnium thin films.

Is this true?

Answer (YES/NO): YES